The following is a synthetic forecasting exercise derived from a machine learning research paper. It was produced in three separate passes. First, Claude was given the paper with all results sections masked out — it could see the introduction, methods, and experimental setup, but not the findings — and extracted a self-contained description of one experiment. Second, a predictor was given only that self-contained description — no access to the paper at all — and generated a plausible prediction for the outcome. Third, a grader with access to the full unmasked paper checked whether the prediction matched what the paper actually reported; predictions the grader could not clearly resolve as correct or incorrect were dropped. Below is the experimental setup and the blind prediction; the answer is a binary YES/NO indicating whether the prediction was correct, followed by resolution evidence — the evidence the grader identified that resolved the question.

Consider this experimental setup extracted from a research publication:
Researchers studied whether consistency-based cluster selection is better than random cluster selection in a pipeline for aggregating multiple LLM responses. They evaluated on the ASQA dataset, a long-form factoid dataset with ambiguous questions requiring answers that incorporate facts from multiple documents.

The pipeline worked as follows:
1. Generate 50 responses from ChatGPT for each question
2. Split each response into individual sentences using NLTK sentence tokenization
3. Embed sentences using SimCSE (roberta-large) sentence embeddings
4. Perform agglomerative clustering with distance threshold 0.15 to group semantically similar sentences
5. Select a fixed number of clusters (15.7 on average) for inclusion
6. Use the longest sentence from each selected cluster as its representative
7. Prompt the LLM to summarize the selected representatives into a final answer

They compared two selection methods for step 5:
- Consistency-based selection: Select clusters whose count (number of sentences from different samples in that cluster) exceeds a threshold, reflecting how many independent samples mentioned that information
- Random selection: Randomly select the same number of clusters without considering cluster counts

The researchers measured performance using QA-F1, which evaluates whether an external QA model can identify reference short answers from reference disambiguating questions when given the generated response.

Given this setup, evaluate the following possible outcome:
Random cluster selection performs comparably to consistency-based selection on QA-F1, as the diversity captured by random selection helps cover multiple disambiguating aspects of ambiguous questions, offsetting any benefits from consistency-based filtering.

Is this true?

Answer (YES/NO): NO